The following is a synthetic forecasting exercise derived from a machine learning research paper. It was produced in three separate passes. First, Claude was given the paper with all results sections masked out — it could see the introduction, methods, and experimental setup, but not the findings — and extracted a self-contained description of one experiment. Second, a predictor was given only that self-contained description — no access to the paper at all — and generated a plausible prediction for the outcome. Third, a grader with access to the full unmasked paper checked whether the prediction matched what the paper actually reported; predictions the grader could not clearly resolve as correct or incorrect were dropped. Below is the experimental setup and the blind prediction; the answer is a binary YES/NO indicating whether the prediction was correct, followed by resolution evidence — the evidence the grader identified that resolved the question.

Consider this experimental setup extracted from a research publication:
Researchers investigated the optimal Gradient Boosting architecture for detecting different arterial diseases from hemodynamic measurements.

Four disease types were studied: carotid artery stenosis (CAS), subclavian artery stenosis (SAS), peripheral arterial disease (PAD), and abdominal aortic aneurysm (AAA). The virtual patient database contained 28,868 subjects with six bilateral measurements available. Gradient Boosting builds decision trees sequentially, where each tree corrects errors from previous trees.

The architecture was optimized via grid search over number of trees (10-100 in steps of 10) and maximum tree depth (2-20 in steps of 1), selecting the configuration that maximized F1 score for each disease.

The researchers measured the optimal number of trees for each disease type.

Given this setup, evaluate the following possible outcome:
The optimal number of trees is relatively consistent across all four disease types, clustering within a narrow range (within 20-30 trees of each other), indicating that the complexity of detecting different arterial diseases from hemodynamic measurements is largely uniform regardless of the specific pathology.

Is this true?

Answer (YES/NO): YES